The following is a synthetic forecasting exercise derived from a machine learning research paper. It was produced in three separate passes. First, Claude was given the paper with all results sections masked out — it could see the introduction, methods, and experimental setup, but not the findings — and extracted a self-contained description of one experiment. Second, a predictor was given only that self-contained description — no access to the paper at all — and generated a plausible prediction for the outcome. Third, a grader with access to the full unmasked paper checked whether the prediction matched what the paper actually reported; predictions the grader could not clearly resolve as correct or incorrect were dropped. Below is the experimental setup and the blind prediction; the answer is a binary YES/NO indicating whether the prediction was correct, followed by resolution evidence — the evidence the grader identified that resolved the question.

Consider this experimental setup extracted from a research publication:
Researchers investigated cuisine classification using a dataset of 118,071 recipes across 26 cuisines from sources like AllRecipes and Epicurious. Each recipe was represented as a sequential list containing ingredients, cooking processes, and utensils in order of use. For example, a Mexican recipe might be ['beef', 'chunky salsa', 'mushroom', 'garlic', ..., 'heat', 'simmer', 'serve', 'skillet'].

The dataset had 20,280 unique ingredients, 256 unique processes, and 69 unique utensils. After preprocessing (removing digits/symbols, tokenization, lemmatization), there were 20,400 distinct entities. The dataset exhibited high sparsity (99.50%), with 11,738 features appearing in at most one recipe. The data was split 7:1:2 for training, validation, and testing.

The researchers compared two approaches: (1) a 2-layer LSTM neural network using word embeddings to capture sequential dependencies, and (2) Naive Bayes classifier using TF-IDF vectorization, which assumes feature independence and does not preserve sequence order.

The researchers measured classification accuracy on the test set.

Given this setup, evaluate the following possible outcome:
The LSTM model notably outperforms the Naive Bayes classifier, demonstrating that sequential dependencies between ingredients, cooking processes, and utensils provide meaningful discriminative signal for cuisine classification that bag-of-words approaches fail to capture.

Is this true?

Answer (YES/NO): NO